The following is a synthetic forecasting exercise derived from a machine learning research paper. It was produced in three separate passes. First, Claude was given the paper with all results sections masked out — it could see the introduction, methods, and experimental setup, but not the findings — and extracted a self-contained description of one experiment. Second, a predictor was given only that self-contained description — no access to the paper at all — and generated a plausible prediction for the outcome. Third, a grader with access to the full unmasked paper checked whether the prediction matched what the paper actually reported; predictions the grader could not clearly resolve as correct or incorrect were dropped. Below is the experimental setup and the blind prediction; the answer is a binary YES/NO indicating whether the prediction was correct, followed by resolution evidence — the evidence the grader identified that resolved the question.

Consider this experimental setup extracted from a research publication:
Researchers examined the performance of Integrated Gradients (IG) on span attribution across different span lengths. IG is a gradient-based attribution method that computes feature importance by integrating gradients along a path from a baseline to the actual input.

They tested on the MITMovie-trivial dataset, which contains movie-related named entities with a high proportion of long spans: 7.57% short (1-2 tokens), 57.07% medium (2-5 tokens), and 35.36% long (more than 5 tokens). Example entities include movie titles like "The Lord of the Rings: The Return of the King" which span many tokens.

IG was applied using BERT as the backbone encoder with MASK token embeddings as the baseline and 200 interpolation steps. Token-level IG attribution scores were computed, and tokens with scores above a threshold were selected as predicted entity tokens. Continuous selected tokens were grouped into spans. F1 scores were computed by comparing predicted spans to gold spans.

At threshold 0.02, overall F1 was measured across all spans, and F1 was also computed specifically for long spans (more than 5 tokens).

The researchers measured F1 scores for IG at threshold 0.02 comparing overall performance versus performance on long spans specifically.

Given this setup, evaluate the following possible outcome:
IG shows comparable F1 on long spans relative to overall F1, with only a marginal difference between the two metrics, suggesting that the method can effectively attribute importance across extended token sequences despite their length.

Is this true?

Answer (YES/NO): NO